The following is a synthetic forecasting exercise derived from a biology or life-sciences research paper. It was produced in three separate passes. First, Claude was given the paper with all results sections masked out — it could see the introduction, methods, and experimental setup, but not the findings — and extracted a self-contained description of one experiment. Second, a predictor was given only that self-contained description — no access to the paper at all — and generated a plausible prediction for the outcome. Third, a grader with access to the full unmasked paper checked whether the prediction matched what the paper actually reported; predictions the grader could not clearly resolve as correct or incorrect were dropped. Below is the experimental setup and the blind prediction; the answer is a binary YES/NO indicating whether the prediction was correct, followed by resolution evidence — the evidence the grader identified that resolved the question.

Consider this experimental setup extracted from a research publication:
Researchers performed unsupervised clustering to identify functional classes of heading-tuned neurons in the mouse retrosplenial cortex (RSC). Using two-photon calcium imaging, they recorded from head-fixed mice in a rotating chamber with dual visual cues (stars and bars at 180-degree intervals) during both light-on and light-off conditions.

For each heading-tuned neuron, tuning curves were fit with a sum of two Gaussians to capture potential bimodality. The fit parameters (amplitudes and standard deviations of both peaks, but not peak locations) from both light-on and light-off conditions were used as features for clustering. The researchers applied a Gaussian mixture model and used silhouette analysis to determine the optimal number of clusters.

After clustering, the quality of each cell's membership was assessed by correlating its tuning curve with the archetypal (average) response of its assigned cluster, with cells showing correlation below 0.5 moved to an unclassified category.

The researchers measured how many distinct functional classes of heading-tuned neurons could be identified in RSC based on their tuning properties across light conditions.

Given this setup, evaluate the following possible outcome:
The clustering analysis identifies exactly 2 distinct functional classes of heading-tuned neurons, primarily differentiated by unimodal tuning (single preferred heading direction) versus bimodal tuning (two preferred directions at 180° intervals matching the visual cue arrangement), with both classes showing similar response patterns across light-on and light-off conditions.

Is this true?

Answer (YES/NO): NO